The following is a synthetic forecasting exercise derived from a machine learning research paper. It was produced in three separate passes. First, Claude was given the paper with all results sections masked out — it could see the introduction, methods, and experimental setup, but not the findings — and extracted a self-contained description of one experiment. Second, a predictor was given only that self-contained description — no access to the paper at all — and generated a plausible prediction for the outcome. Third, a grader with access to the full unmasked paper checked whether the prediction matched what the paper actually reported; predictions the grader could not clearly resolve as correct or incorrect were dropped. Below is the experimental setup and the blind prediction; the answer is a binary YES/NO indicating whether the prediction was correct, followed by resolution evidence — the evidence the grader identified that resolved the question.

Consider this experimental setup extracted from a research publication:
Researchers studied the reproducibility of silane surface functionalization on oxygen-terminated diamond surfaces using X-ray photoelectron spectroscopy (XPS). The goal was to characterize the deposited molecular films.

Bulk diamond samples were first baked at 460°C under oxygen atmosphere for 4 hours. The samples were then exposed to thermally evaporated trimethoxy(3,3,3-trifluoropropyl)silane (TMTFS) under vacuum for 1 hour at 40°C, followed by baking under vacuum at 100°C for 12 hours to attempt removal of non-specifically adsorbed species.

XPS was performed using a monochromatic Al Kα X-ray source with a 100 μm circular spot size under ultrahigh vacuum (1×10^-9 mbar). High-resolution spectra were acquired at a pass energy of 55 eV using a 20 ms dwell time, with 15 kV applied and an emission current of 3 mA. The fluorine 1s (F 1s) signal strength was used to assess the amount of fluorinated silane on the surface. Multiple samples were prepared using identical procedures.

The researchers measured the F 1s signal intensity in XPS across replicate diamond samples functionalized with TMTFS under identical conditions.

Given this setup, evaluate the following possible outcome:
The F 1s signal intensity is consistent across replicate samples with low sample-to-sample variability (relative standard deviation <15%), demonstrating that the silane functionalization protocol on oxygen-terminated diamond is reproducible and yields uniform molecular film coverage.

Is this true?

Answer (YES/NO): NO